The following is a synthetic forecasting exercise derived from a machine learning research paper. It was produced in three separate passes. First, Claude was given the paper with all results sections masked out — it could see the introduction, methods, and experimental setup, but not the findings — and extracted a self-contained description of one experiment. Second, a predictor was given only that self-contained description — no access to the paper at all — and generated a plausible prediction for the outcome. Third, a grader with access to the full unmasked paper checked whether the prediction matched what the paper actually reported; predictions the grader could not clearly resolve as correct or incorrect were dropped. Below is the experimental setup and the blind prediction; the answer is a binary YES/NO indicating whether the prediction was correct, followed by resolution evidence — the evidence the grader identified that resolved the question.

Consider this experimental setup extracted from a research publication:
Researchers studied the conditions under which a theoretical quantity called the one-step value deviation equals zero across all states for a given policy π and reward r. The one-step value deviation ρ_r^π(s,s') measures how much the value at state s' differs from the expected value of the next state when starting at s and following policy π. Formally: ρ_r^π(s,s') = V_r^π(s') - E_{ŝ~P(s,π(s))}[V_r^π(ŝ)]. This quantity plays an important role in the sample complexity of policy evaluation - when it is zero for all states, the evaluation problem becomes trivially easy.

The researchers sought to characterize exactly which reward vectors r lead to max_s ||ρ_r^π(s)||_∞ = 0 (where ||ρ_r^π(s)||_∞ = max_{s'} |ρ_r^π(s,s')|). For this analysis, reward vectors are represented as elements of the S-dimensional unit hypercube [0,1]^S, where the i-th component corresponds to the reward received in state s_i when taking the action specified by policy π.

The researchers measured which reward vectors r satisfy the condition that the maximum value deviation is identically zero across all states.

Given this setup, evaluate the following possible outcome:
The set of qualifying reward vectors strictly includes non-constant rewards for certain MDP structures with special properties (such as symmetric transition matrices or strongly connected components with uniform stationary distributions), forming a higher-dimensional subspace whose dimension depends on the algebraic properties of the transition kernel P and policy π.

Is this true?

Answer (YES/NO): NO